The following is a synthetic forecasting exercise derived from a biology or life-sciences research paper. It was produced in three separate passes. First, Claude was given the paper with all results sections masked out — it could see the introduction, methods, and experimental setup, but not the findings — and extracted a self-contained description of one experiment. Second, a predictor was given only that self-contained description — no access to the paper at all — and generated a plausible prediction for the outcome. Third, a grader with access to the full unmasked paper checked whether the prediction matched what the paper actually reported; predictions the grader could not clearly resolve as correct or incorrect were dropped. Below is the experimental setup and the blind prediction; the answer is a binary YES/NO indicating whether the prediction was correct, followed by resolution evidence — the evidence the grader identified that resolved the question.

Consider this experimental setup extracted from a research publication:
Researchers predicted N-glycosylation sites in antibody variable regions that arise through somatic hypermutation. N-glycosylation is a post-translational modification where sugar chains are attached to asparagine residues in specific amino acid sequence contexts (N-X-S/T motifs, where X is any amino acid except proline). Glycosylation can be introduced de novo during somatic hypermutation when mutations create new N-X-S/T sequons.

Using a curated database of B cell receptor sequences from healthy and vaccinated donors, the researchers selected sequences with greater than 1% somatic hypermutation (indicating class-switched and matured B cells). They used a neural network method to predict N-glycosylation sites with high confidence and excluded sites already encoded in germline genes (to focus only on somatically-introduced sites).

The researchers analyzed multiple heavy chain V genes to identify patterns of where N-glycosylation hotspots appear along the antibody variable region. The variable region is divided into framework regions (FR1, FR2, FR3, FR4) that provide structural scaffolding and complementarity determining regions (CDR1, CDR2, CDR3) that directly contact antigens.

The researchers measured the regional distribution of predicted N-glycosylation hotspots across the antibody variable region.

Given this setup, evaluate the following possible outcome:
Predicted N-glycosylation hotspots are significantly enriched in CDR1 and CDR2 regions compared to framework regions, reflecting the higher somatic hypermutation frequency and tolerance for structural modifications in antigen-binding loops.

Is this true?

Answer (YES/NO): NO